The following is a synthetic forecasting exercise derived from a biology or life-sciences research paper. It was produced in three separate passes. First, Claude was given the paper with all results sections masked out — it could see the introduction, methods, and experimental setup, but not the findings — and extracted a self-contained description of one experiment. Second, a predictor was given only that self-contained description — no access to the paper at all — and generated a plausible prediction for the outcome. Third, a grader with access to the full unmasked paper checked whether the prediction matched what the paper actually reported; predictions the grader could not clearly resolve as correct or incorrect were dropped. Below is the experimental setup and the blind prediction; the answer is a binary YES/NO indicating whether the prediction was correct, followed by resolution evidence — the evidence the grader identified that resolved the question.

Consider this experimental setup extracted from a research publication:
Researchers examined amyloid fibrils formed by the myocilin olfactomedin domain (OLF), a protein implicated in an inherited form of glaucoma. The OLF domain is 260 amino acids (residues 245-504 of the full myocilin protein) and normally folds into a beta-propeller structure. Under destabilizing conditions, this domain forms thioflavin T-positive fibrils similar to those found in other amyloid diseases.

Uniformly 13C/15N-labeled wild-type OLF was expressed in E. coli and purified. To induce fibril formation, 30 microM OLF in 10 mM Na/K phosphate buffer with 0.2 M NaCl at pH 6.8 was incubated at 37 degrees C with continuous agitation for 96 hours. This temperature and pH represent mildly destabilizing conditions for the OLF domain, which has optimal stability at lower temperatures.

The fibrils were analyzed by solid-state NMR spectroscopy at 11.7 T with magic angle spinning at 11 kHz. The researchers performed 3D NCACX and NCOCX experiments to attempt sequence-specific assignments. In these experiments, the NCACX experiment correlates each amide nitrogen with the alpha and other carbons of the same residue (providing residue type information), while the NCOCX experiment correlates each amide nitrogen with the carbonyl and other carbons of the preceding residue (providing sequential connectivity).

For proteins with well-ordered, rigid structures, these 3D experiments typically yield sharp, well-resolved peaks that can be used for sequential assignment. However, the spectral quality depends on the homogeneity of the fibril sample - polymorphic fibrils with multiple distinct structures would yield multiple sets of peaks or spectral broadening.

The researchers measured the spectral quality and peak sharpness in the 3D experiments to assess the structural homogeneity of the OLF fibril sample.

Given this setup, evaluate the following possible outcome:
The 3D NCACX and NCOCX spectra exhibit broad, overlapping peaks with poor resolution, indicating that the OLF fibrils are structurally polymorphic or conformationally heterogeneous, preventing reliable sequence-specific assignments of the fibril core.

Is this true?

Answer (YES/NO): NO